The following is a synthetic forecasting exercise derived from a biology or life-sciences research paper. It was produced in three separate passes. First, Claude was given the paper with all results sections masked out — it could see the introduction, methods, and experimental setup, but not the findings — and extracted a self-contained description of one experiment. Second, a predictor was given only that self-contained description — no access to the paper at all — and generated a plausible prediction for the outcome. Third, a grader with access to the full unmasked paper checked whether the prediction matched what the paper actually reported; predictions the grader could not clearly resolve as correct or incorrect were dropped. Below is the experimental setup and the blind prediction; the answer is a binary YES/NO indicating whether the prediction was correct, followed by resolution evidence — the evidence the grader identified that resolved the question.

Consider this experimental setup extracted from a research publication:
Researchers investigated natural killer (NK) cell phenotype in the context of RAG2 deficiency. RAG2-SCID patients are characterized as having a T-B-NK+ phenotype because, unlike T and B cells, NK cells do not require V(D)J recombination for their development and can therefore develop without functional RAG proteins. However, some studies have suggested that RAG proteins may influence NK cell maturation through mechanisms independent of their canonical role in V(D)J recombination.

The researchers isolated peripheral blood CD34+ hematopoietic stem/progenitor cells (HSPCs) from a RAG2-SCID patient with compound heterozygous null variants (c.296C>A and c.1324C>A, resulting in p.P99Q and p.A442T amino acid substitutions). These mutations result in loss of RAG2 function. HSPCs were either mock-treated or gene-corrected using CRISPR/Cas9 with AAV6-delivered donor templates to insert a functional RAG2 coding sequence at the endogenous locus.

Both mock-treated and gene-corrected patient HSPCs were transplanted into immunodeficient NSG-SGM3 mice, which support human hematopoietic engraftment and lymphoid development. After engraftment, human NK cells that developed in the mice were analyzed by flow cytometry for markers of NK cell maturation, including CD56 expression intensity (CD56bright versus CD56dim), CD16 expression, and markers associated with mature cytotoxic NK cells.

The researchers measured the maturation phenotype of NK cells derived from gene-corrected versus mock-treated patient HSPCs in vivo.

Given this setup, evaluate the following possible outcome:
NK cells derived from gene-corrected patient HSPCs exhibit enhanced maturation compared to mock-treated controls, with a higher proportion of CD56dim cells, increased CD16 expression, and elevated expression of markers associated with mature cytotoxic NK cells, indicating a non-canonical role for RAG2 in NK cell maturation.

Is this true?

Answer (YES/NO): YES